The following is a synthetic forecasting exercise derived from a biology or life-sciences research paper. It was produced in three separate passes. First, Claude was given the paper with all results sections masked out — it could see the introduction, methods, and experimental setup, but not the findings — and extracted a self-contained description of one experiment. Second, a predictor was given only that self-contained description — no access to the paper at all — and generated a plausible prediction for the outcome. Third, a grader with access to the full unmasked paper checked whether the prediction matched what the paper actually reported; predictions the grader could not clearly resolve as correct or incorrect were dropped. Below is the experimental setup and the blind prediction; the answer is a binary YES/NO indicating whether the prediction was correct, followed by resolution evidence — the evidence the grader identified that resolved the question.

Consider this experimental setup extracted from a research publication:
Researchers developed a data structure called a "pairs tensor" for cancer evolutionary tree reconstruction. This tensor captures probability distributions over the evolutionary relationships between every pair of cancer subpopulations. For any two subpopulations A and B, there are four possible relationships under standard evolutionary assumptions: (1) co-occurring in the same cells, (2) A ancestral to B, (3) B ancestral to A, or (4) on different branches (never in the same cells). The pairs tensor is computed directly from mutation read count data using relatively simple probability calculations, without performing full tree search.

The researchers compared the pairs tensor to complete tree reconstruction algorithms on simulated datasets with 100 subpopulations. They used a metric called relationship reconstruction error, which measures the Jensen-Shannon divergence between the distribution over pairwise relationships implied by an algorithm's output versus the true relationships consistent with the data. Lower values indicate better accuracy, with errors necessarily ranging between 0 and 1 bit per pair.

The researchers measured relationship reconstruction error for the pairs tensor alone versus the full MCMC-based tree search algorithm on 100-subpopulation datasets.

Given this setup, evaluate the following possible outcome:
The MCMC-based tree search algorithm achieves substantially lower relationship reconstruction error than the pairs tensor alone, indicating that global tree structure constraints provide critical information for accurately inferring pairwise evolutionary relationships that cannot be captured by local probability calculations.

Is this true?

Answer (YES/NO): NO